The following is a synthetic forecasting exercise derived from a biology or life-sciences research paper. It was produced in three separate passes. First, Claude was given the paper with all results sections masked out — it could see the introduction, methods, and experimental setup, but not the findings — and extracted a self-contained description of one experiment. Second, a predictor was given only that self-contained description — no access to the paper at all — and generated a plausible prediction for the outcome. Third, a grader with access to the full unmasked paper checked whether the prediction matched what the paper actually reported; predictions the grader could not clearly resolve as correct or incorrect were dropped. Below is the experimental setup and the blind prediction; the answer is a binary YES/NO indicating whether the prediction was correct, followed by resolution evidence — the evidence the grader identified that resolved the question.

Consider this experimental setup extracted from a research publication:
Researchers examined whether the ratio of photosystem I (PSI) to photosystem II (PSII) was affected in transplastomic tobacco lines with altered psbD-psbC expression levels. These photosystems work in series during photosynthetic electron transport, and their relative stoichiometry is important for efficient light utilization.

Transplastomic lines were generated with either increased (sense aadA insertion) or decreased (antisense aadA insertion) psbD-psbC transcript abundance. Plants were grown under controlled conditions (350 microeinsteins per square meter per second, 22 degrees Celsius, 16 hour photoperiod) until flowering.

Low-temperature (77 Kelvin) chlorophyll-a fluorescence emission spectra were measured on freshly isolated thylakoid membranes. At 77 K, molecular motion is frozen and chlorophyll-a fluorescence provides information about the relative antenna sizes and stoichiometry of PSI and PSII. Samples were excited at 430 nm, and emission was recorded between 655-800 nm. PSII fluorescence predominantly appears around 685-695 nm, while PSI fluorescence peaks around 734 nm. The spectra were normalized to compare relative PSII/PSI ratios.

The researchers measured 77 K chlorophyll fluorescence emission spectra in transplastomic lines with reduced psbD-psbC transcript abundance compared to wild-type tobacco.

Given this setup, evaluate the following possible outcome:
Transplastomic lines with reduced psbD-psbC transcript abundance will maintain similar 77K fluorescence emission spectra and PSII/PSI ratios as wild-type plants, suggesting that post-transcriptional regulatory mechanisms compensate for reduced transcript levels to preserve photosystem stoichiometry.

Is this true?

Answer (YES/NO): NO